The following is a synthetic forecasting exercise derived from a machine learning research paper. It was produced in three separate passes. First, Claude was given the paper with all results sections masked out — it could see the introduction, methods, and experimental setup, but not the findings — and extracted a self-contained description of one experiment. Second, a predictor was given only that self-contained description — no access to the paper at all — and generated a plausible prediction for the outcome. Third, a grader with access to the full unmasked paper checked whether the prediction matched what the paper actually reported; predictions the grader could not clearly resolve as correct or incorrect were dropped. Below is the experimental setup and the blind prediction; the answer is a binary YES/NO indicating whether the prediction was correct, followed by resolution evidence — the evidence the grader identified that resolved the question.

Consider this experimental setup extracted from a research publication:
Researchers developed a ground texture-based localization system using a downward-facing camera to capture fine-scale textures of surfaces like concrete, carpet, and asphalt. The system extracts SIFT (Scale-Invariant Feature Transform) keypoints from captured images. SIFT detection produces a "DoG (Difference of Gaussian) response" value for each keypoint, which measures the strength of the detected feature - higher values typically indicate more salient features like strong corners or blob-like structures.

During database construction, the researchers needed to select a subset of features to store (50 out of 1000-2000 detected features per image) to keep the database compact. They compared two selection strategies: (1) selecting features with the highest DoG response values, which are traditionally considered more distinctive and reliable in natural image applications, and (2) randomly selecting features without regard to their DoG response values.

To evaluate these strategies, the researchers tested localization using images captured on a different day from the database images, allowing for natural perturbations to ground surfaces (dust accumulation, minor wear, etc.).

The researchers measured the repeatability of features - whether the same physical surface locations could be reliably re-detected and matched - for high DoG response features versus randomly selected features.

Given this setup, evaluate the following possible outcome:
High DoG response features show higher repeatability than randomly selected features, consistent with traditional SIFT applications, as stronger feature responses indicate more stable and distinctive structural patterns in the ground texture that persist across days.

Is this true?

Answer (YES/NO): NO